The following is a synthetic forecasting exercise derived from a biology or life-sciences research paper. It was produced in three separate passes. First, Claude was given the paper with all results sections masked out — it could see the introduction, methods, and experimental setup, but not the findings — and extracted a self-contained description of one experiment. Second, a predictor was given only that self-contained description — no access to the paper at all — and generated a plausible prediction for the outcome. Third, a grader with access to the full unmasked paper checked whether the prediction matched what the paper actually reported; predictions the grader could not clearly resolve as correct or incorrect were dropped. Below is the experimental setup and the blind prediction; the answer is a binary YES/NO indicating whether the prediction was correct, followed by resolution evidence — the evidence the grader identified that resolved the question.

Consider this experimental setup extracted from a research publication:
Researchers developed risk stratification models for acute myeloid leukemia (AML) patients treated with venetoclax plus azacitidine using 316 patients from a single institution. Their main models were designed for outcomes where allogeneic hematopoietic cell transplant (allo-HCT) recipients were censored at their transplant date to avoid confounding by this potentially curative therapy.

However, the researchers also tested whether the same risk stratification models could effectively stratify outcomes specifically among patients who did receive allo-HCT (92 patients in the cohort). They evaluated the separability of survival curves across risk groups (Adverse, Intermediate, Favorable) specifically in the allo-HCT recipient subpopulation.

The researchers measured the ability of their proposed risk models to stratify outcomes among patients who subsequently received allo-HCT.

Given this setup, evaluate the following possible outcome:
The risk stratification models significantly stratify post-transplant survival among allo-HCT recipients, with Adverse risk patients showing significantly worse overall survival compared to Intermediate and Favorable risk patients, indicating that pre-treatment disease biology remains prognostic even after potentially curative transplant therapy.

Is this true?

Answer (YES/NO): NO